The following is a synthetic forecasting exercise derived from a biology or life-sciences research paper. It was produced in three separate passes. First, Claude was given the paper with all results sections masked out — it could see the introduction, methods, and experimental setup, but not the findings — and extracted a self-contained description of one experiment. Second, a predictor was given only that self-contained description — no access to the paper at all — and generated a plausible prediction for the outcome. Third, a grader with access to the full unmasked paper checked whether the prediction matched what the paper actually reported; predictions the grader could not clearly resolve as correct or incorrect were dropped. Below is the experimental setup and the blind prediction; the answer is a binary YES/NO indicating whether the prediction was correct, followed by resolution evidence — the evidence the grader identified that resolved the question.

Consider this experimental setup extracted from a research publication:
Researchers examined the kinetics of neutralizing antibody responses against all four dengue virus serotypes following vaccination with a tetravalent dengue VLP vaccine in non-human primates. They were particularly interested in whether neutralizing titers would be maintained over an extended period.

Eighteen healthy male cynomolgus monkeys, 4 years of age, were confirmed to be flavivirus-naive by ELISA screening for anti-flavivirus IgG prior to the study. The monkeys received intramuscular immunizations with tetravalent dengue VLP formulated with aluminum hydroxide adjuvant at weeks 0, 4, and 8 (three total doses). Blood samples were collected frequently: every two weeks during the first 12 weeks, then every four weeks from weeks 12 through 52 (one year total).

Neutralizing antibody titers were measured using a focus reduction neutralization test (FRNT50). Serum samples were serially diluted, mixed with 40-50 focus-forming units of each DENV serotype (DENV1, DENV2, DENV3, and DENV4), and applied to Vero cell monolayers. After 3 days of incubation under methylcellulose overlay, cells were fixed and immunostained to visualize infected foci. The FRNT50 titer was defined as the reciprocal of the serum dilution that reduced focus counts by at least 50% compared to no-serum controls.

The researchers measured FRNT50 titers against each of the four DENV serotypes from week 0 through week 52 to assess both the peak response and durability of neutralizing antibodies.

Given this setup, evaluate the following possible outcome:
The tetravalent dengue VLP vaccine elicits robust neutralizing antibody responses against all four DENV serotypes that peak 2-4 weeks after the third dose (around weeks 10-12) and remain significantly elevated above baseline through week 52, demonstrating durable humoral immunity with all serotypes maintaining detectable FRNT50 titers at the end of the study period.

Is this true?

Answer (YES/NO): YES